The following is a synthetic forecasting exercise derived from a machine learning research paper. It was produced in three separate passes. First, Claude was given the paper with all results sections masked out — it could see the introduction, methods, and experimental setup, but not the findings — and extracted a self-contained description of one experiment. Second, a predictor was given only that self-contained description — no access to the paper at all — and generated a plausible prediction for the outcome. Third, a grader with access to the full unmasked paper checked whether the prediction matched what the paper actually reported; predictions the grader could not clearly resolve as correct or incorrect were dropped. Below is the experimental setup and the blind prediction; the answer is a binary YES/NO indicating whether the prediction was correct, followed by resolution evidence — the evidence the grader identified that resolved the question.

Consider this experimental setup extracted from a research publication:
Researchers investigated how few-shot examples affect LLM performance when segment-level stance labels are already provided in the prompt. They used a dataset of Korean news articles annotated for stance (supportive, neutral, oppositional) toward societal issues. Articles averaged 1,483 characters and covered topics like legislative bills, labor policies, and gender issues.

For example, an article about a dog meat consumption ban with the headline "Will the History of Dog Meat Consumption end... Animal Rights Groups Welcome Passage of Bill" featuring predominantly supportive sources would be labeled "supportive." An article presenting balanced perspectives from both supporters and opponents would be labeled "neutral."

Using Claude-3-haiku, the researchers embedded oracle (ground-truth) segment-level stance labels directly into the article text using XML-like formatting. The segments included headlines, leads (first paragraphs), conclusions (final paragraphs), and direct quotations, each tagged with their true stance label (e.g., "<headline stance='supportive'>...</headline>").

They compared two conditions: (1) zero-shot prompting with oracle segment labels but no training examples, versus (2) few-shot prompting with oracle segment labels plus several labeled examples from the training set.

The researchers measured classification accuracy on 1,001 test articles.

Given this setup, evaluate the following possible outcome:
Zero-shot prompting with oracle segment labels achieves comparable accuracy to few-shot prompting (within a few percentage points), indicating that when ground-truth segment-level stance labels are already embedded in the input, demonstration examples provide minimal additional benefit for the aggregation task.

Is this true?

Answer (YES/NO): YES